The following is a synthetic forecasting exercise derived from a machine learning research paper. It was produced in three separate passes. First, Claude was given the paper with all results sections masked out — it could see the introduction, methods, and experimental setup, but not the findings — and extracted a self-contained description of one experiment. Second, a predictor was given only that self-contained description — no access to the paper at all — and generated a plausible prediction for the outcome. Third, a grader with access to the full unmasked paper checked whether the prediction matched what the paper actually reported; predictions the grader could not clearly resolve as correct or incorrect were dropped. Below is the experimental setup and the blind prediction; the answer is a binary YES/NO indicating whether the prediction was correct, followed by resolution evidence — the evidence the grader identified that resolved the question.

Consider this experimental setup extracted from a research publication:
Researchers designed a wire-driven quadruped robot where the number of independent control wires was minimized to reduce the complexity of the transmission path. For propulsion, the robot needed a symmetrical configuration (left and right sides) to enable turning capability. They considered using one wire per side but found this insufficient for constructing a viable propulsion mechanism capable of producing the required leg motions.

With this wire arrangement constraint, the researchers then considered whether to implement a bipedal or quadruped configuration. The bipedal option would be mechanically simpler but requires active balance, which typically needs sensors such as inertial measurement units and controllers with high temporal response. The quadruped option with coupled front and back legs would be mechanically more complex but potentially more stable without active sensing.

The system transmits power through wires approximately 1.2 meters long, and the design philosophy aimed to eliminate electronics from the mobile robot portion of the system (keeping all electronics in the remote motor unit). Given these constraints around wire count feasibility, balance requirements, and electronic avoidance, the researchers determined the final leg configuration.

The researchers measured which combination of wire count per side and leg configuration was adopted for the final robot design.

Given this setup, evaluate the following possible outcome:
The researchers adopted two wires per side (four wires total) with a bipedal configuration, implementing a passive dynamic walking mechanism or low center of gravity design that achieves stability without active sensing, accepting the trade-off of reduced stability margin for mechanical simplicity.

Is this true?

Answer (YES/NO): NO